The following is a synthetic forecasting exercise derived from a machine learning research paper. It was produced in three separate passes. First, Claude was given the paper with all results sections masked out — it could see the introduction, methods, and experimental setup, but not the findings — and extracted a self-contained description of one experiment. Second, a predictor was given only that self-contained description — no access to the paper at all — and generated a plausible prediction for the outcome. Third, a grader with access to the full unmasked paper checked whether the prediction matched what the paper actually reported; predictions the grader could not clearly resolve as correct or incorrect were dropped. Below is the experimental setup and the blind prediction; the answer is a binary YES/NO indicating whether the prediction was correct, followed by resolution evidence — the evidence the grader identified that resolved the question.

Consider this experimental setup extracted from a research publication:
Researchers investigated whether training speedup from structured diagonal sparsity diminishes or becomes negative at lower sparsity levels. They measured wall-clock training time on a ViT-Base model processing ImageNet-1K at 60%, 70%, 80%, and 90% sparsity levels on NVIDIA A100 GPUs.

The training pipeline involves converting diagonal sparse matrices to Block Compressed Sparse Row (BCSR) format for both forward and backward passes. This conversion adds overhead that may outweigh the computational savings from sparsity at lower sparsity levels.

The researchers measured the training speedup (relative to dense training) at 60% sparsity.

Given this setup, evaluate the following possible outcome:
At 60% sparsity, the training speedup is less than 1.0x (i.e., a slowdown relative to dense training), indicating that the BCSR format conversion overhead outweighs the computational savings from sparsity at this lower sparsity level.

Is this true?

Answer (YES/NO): YES